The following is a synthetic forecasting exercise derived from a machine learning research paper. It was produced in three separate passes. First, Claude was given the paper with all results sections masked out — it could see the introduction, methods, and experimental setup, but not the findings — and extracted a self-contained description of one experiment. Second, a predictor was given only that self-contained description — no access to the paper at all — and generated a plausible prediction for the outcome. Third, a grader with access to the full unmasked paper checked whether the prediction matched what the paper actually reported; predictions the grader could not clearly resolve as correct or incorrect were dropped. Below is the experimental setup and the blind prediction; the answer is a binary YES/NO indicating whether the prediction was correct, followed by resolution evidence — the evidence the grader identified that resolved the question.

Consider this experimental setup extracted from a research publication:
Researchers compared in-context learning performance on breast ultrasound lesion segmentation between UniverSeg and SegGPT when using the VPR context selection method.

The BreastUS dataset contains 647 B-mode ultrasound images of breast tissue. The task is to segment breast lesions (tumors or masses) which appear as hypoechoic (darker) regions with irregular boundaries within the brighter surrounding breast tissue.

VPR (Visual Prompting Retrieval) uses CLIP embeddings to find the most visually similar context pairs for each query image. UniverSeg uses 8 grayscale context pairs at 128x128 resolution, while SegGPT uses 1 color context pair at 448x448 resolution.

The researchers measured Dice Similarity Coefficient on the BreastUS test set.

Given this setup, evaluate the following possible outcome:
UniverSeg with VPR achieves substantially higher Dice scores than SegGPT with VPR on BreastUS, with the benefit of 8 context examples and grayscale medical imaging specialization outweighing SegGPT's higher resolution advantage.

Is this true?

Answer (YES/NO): NO